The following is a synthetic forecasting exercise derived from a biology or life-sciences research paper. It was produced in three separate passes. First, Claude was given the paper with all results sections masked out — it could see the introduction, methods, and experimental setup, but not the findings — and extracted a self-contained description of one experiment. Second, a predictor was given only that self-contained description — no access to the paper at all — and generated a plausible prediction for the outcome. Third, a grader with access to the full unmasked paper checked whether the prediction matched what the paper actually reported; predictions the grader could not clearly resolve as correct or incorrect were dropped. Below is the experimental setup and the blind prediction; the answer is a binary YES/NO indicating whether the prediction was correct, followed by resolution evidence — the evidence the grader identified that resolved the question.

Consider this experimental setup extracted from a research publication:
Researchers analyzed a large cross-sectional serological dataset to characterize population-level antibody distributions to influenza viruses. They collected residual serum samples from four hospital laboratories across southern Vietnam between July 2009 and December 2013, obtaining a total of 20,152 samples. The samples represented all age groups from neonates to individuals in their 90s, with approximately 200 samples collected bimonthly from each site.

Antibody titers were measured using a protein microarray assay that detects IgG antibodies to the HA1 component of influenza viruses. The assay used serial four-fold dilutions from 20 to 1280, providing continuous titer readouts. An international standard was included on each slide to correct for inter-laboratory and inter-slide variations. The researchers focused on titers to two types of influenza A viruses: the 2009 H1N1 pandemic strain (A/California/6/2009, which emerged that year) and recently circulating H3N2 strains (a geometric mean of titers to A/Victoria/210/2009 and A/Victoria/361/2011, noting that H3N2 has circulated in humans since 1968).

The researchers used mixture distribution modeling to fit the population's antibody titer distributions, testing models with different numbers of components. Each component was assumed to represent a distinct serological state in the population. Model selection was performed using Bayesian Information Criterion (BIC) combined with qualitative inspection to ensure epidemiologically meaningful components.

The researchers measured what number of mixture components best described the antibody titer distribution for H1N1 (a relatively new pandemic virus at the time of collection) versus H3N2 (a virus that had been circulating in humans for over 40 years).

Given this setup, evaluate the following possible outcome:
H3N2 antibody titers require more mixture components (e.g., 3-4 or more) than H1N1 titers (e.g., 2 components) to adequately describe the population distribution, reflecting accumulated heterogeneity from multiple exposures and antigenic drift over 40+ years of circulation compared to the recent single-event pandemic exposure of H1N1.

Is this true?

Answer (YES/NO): NO